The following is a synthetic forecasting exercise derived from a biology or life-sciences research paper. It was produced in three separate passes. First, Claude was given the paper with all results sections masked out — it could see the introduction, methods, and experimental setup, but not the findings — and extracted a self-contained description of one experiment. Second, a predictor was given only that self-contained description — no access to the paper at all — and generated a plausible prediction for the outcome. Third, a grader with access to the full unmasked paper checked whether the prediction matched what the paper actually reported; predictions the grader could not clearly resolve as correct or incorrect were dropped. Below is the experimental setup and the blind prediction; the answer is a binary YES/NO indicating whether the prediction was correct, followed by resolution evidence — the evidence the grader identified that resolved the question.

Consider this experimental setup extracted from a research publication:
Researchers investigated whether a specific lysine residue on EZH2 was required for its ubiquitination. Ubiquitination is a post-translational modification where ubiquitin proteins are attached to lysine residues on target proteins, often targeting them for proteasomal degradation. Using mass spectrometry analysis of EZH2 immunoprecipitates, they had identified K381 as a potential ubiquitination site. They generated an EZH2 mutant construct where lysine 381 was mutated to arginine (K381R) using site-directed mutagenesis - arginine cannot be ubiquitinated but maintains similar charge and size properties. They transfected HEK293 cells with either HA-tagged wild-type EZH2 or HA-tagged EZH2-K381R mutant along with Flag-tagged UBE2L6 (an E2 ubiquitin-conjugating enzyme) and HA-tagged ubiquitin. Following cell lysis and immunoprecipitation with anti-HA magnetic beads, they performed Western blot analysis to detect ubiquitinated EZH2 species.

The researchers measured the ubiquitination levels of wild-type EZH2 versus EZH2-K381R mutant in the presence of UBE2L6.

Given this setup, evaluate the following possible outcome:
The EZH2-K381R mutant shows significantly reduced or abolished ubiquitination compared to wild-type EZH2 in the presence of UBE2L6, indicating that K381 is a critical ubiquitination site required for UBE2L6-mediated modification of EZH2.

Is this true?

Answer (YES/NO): YES